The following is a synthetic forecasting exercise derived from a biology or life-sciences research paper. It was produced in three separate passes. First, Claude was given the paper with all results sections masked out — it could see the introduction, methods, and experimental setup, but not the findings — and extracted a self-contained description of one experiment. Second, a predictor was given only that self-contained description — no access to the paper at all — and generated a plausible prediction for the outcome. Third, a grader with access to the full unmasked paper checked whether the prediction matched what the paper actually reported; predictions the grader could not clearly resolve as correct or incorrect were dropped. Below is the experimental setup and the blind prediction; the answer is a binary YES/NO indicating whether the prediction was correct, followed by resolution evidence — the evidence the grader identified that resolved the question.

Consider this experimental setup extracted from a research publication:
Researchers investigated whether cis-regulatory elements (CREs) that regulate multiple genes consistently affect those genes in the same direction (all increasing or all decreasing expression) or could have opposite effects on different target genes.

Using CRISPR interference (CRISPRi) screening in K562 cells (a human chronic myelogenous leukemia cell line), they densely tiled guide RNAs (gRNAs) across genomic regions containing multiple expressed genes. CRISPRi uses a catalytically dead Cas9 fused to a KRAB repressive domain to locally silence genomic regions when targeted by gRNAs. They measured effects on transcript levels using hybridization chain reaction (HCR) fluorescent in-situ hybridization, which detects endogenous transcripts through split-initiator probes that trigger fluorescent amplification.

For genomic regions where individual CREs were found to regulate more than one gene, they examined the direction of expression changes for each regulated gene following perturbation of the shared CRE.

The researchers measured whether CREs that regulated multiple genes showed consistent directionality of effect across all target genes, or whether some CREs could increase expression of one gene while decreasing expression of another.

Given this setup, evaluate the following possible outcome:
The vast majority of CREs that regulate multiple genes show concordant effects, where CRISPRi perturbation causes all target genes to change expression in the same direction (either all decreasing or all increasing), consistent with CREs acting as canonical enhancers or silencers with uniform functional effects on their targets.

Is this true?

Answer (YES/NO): NO